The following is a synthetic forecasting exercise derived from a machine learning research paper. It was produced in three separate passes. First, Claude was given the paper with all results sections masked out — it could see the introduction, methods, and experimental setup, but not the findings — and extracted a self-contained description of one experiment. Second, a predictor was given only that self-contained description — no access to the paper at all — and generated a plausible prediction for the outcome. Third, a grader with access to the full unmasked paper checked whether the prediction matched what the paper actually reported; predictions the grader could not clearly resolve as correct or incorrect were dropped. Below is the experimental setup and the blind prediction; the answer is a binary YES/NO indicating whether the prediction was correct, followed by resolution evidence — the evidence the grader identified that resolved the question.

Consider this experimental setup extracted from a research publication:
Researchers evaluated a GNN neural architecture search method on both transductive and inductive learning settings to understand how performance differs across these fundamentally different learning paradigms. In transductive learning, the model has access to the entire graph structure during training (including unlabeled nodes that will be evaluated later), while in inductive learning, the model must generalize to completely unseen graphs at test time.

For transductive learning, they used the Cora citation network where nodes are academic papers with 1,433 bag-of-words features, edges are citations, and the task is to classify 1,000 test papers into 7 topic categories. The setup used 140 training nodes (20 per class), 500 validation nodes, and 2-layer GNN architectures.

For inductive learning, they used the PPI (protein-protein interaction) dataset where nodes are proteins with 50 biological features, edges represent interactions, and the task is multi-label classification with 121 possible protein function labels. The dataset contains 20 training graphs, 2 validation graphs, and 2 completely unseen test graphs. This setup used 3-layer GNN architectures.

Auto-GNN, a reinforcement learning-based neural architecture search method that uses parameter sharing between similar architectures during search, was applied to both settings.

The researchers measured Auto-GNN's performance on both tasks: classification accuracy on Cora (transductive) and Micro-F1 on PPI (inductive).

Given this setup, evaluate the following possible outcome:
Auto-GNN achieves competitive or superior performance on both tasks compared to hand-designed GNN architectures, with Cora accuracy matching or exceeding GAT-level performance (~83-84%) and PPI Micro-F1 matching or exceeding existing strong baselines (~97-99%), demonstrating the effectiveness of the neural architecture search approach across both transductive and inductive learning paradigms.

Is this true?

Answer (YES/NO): YES